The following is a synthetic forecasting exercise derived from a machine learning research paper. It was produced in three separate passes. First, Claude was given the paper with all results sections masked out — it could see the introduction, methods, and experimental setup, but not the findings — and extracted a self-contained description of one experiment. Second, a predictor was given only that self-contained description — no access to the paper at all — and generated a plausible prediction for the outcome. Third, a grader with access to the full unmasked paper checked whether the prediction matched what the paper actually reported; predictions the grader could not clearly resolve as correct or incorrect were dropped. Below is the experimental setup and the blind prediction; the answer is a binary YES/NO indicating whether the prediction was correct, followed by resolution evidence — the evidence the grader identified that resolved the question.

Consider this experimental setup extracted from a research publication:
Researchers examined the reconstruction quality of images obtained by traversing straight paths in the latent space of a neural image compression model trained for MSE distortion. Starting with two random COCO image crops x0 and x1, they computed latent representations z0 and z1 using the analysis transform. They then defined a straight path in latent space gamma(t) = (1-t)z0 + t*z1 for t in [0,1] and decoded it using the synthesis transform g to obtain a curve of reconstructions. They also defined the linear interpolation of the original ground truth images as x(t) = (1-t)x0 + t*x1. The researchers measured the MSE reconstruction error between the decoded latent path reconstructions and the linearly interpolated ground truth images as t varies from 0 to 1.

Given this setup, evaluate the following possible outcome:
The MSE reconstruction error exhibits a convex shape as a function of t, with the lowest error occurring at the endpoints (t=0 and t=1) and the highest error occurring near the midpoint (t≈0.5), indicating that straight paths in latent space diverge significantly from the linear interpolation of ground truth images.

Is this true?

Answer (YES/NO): NO